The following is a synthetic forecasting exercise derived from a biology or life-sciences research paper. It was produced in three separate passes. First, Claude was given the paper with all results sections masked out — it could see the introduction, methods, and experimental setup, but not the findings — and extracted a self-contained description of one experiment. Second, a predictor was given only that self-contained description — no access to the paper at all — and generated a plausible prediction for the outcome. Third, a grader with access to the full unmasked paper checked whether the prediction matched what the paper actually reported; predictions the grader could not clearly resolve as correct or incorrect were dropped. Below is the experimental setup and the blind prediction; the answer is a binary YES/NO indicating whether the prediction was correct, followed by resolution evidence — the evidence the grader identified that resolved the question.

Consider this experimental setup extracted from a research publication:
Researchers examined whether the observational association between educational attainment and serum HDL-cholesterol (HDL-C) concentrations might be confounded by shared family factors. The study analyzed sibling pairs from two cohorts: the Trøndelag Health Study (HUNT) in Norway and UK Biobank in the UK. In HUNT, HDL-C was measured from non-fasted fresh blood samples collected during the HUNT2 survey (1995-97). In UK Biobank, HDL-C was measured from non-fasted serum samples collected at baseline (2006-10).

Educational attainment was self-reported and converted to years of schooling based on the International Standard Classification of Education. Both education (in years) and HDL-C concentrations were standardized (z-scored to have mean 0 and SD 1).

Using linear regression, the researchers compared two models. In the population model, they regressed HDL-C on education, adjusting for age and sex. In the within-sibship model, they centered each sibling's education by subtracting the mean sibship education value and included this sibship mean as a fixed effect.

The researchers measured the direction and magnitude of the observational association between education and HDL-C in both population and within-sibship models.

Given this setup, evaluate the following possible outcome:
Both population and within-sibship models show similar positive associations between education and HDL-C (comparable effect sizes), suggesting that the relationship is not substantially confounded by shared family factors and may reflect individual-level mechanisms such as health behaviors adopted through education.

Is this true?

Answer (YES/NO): YES